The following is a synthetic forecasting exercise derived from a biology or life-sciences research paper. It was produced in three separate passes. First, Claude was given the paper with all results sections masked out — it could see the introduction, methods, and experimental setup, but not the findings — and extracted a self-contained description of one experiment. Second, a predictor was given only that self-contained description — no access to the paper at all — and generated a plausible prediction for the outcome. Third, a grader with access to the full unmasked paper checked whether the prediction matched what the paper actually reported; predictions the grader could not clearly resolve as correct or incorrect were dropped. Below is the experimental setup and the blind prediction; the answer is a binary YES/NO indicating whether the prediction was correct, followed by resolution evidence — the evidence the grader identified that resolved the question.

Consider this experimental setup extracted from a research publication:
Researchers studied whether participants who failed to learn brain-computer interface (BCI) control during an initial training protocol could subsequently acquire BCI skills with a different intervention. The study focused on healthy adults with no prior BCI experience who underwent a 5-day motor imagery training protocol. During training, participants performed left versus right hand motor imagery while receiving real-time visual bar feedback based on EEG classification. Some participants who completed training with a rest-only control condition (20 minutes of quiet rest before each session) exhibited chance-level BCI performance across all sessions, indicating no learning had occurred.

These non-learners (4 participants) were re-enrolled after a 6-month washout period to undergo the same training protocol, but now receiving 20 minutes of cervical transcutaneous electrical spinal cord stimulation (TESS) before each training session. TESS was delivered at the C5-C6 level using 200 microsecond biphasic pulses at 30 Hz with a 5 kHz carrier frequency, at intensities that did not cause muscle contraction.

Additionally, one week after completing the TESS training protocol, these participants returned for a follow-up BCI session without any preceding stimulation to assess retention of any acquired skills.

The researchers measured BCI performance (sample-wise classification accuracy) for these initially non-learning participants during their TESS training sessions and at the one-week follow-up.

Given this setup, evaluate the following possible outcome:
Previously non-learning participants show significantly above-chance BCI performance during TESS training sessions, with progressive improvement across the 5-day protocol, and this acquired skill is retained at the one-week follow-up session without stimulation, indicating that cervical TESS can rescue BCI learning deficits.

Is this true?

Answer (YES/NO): YES